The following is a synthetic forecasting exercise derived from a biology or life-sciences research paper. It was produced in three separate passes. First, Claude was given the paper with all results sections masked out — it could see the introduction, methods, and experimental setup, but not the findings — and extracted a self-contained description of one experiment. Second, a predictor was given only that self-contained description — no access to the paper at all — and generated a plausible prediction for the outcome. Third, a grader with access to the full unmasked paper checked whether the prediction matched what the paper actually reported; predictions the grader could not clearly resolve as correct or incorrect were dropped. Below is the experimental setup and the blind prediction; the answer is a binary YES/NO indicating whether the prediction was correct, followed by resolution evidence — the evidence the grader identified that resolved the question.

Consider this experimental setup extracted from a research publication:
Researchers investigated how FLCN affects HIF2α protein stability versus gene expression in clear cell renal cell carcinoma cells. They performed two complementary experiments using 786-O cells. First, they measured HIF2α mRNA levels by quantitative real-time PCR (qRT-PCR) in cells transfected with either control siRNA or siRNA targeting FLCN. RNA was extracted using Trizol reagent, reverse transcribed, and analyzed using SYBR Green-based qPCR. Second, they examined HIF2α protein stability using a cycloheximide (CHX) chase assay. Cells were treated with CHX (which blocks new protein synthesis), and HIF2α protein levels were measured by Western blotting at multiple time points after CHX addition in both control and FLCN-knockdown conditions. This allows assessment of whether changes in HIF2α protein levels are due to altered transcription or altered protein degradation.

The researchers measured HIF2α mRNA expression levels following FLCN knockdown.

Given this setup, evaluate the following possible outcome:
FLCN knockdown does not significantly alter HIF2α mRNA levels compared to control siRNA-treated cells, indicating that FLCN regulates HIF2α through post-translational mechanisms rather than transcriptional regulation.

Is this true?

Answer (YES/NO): YES